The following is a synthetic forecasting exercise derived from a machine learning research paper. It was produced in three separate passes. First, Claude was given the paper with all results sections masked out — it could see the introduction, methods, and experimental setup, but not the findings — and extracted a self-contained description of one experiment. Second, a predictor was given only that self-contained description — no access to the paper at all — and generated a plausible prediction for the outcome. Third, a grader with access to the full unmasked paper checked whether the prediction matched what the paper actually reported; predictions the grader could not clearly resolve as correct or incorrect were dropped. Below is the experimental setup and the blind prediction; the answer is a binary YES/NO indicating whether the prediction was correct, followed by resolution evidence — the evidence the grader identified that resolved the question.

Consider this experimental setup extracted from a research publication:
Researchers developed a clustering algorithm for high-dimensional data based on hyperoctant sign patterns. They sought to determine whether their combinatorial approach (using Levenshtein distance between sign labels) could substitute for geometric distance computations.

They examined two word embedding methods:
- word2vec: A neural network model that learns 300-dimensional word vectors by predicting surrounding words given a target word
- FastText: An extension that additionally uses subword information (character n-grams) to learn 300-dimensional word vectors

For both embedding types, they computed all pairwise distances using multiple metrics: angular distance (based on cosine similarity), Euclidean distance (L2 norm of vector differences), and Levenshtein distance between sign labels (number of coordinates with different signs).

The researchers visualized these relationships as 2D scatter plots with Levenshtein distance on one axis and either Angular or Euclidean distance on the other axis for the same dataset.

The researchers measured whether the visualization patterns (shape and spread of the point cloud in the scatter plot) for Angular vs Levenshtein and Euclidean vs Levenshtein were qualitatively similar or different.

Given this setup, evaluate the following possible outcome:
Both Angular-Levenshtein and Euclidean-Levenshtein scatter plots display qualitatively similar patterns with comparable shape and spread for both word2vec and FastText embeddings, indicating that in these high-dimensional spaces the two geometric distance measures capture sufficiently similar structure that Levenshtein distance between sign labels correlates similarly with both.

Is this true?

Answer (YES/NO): NO